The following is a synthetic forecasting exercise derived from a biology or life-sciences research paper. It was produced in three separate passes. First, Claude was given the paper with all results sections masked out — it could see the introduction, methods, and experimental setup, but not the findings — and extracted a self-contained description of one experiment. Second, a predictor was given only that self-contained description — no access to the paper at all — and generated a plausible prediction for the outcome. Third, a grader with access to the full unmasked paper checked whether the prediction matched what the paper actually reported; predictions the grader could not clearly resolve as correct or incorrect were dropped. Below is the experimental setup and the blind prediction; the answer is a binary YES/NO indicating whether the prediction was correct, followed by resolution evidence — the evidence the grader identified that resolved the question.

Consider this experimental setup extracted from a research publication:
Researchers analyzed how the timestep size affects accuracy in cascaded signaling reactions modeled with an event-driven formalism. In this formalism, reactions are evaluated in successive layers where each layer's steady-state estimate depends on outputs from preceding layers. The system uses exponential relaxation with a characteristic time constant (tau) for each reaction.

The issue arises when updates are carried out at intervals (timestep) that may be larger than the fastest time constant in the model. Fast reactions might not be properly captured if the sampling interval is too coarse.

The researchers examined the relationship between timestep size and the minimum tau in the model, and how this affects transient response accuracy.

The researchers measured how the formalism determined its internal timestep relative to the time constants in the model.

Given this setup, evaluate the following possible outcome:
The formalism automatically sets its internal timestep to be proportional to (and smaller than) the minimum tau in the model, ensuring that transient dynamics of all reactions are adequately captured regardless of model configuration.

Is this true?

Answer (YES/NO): YES